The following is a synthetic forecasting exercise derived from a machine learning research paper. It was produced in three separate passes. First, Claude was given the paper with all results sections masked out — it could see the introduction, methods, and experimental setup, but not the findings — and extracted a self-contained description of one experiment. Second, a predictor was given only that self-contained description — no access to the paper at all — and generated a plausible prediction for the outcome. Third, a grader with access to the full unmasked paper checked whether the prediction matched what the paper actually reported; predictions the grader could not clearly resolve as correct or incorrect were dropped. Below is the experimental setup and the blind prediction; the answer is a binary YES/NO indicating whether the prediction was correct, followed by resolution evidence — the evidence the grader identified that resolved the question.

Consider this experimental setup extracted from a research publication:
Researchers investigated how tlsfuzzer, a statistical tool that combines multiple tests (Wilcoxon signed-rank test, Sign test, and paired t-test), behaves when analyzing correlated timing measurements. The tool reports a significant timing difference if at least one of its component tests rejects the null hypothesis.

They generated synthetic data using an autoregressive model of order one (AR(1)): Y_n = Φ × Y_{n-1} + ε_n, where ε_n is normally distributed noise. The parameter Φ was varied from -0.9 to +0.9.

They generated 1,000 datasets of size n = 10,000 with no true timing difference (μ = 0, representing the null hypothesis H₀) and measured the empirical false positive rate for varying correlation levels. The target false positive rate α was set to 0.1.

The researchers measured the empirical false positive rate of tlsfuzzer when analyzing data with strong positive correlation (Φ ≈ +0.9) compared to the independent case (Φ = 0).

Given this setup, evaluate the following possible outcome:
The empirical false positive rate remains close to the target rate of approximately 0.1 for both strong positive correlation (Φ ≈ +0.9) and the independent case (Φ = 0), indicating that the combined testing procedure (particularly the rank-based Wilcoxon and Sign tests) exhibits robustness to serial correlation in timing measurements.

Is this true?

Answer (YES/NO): NO